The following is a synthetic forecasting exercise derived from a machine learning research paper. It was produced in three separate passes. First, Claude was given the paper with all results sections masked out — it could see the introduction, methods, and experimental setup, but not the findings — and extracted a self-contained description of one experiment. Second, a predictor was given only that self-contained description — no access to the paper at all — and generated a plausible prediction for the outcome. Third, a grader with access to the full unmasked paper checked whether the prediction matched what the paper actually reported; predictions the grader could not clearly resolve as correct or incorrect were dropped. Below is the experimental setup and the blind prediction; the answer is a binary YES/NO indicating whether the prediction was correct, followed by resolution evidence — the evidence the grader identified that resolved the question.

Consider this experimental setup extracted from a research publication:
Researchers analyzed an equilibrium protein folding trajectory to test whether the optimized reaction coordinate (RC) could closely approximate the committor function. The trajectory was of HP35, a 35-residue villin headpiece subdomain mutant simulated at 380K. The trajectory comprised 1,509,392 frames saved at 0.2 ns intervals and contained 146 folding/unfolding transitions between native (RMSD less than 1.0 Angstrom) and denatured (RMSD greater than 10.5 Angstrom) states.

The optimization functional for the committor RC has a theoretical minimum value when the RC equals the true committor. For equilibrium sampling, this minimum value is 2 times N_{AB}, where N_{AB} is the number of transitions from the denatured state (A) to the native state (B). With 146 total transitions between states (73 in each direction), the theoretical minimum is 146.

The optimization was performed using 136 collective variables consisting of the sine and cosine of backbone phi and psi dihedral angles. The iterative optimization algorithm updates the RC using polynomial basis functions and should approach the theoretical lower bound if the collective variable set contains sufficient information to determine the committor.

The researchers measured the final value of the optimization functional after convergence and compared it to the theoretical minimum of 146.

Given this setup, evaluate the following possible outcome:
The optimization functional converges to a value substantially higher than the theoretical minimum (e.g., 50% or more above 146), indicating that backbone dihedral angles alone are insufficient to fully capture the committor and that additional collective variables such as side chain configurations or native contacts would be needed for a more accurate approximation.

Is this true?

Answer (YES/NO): NO